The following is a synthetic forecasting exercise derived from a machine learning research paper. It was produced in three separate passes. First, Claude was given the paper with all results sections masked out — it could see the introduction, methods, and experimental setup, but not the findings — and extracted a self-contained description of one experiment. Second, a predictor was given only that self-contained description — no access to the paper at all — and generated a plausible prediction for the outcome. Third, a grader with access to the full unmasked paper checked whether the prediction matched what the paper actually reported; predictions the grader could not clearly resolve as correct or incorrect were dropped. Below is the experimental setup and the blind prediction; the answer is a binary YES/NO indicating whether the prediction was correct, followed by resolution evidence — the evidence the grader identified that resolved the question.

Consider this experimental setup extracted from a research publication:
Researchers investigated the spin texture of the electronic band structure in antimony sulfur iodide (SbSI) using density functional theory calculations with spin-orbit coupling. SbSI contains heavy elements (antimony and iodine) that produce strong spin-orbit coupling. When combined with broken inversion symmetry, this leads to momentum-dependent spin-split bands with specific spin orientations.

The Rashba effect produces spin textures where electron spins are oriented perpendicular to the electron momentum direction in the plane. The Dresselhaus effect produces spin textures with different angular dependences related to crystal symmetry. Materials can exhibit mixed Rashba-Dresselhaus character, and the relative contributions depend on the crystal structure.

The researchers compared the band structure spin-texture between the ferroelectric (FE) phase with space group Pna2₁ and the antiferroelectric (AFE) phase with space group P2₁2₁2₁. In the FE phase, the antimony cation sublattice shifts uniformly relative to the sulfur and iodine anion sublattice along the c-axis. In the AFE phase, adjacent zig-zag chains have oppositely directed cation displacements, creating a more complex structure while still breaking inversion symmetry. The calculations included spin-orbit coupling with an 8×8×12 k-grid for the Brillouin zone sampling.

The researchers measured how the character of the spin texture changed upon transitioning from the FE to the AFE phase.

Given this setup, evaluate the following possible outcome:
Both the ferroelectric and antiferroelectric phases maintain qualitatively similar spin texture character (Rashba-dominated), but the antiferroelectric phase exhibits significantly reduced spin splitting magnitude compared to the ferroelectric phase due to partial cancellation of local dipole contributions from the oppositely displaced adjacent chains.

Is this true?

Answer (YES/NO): NO